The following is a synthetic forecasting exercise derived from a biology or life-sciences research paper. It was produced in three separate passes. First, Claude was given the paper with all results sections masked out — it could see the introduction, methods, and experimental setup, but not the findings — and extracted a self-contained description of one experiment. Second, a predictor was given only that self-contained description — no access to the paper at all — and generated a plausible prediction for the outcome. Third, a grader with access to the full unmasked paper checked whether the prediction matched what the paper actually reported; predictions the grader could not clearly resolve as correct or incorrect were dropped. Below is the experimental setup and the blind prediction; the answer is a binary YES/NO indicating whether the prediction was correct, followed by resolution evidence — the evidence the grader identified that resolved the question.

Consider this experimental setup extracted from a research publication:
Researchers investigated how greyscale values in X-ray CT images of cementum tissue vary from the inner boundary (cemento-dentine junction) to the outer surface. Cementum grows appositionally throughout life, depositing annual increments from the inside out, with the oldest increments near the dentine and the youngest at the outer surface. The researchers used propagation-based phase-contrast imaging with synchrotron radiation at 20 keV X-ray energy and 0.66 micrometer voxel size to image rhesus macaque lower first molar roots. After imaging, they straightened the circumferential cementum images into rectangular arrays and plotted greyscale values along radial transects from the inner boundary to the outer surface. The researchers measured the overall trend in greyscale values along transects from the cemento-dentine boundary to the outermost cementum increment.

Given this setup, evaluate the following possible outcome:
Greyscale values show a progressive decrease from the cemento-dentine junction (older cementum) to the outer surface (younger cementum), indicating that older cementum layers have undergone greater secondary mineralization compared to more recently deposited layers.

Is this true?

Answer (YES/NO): NO